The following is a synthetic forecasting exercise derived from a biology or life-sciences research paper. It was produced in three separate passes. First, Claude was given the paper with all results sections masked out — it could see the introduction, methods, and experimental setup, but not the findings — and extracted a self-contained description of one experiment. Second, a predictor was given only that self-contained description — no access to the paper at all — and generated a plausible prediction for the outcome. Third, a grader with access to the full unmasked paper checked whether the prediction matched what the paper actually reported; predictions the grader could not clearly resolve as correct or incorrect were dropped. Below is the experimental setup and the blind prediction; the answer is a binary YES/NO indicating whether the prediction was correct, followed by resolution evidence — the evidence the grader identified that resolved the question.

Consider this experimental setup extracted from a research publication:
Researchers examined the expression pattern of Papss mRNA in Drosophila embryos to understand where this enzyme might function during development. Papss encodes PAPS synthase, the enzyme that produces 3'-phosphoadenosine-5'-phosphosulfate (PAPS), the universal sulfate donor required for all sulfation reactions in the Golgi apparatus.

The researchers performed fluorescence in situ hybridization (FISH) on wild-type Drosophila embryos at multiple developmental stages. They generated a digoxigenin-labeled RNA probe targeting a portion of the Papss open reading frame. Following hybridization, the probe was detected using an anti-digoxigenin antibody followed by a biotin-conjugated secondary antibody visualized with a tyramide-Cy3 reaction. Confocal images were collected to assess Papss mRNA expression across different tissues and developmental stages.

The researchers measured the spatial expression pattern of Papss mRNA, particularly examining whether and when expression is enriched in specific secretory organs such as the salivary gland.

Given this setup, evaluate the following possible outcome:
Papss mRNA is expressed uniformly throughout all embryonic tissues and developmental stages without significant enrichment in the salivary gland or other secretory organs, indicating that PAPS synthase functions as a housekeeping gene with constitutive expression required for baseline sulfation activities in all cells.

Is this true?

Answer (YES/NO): NO